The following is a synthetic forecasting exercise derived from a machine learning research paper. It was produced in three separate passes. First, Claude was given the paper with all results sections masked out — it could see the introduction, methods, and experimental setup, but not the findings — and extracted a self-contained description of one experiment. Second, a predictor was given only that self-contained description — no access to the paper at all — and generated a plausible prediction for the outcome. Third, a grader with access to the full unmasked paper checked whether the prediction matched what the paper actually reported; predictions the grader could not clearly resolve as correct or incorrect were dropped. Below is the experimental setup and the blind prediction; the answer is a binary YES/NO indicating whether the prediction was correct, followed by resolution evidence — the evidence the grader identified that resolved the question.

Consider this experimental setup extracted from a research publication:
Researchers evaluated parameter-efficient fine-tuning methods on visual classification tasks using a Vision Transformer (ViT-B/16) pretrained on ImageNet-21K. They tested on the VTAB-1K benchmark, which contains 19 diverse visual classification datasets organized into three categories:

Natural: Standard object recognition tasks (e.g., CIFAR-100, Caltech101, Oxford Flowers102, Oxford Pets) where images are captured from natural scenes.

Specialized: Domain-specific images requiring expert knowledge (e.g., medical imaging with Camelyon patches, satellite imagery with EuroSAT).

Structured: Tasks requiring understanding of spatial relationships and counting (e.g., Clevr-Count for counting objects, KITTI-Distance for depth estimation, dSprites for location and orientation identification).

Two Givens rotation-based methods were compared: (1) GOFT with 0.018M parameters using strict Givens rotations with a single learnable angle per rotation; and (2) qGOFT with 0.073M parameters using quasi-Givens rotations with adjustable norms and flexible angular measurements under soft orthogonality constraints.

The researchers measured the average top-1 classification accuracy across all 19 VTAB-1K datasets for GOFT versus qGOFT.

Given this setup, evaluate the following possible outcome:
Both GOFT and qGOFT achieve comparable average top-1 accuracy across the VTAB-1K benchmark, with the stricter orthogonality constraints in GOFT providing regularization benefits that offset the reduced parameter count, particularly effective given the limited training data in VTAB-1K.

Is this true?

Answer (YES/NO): NO